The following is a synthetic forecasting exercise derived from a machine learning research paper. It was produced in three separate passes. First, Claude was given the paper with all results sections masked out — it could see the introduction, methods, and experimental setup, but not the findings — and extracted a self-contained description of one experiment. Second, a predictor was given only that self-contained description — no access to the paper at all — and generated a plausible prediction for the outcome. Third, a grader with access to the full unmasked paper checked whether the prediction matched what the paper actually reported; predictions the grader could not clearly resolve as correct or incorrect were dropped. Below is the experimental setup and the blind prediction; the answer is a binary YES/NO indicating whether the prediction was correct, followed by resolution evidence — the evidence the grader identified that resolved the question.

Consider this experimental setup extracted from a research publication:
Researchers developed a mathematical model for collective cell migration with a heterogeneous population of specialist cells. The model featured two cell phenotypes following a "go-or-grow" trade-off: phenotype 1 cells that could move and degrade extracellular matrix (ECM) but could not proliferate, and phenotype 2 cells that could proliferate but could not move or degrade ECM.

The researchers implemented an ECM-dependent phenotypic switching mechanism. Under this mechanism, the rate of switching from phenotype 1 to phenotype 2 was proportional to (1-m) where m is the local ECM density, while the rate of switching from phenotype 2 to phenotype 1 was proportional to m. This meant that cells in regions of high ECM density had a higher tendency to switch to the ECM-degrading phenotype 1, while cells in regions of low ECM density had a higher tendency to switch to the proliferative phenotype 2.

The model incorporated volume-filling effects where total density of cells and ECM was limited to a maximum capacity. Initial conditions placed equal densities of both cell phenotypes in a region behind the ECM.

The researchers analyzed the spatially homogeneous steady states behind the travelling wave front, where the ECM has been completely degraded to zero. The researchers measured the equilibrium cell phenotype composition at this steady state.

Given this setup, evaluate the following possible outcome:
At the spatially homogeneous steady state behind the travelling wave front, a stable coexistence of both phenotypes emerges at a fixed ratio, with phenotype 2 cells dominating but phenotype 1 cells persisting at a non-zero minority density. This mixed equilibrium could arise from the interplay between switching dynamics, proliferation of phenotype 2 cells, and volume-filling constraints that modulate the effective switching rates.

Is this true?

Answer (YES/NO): NO